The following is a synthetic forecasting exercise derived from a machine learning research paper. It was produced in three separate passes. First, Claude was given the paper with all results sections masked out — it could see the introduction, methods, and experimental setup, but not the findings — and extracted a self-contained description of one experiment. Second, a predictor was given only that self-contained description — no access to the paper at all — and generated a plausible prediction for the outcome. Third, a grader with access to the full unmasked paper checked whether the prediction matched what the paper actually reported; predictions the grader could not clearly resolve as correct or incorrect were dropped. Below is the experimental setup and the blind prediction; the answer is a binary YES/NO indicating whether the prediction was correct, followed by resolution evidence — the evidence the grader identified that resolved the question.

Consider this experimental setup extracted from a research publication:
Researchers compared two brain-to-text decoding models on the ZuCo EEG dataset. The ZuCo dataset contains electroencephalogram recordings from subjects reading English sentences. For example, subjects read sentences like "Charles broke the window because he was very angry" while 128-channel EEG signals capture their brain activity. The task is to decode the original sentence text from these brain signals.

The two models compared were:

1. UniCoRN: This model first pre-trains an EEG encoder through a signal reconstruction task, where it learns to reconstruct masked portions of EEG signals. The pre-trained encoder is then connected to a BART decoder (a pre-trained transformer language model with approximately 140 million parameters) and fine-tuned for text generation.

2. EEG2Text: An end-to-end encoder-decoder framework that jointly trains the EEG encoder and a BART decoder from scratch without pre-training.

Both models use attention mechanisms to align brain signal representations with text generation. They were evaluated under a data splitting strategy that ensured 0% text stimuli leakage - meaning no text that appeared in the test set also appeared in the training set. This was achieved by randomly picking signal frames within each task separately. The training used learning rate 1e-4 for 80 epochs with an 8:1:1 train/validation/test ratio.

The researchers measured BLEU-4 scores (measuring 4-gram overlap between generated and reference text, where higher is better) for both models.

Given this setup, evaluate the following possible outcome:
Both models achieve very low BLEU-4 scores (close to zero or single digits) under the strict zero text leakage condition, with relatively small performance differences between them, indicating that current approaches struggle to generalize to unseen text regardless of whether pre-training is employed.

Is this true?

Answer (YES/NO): YES